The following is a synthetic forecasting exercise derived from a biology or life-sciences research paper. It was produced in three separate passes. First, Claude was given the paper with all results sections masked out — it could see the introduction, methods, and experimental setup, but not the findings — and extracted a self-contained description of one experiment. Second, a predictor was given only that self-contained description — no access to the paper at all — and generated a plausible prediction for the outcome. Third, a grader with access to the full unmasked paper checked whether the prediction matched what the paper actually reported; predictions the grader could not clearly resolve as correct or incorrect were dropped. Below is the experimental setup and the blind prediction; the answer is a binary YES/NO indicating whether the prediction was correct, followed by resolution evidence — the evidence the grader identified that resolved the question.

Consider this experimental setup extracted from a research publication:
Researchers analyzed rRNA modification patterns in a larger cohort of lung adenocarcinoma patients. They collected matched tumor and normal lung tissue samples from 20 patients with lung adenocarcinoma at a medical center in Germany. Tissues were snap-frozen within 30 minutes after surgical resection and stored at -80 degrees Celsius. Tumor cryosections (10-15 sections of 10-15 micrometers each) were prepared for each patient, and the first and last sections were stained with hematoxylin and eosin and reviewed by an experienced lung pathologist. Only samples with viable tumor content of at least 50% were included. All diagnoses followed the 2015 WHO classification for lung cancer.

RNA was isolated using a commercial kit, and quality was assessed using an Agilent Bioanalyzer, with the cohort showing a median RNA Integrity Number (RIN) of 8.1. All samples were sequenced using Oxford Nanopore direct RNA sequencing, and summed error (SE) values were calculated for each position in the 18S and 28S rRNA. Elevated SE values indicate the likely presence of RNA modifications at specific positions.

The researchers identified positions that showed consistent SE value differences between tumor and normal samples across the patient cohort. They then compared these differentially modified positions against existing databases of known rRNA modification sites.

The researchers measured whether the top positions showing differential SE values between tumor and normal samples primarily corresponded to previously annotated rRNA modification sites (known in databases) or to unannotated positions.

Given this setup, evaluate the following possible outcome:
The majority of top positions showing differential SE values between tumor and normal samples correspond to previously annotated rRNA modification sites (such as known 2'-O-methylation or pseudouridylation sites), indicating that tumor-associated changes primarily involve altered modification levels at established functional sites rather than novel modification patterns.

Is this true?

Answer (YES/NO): NO